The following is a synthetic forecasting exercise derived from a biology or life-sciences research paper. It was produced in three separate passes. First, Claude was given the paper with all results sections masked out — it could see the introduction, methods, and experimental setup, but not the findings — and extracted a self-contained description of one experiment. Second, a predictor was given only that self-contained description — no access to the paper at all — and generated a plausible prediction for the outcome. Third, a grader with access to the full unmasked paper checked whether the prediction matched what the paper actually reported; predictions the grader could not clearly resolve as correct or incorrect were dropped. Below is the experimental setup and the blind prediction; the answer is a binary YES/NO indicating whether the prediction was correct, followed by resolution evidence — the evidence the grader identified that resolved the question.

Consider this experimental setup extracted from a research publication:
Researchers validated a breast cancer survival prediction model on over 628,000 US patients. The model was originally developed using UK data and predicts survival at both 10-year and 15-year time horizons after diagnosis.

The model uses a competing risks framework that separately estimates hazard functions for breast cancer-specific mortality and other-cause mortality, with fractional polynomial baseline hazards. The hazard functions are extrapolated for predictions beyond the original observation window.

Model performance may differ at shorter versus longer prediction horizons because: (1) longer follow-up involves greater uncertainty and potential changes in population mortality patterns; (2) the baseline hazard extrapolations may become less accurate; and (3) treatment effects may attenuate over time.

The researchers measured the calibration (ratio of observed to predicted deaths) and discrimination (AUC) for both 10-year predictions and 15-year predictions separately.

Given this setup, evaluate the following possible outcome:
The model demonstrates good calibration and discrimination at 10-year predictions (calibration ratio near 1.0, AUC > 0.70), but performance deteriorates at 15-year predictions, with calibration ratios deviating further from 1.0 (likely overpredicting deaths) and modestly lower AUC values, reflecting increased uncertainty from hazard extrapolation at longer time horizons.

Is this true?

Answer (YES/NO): NO